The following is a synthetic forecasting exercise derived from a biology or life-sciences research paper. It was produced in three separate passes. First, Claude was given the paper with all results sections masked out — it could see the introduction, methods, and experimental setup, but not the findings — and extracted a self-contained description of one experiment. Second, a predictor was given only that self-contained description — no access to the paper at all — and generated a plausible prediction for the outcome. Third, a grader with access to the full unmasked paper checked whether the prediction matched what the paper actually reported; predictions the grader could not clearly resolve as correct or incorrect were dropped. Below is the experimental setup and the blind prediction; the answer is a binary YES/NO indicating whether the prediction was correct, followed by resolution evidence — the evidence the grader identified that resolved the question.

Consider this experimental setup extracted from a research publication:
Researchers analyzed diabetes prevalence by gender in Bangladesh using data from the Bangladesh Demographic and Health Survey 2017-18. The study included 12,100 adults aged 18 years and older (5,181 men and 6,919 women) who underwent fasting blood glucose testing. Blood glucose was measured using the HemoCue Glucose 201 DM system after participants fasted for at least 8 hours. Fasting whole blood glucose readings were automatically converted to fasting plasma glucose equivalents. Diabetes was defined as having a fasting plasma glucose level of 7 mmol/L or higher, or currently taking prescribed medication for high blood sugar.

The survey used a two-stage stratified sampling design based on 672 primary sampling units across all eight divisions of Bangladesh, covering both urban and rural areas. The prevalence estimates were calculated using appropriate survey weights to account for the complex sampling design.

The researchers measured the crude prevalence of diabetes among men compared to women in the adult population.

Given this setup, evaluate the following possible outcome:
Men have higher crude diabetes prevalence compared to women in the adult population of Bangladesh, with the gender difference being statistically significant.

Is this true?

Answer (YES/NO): NO